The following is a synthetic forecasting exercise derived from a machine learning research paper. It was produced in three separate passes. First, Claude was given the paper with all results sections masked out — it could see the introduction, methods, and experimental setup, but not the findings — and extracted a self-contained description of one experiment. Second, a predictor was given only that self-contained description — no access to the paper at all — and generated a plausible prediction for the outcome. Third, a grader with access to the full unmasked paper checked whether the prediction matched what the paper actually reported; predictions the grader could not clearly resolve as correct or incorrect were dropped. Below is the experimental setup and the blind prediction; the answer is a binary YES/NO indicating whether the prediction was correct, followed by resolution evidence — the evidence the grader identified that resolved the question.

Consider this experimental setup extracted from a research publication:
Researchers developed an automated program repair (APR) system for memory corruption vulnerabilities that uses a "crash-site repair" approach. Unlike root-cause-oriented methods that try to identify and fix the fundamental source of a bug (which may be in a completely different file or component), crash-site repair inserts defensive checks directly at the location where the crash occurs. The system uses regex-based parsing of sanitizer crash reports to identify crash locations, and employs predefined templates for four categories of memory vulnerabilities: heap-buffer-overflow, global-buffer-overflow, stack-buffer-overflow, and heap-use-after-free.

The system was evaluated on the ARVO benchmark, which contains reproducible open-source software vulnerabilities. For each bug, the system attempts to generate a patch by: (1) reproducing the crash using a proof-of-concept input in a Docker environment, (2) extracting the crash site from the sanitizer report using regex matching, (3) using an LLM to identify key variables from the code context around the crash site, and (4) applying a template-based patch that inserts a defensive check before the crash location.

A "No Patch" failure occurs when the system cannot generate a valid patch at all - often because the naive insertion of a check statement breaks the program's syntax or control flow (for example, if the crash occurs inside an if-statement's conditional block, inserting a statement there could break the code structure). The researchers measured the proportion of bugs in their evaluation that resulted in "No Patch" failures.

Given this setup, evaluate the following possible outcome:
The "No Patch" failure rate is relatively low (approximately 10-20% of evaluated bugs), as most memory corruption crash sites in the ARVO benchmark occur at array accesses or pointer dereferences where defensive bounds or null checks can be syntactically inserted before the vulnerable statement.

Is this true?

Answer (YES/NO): NO